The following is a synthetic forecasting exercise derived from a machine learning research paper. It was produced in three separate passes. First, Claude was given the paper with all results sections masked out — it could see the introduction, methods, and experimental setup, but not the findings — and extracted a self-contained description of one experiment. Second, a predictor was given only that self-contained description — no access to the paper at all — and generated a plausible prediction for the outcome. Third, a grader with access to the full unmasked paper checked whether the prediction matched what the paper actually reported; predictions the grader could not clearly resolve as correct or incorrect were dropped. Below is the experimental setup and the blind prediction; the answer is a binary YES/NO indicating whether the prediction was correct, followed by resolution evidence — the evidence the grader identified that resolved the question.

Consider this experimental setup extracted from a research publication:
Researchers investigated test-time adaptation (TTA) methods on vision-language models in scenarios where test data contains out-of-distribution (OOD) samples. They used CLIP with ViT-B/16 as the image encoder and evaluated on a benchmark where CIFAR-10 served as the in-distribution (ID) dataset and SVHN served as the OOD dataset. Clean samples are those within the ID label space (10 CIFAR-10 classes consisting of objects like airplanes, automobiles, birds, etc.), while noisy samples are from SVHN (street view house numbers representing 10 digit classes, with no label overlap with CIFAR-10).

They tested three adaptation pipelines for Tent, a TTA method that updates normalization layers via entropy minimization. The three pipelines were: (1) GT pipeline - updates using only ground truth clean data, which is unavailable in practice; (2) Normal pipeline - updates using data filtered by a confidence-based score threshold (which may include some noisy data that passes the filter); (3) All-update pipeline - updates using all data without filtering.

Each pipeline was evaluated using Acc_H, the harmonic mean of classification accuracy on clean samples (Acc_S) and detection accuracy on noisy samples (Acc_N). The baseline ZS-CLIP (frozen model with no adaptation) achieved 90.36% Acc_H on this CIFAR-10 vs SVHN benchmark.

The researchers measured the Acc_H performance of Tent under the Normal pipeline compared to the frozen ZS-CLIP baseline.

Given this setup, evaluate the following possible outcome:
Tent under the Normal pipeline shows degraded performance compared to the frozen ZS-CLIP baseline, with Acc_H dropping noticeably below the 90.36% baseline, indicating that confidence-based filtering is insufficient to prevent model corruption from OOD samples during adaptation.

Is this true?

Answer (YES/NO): YES